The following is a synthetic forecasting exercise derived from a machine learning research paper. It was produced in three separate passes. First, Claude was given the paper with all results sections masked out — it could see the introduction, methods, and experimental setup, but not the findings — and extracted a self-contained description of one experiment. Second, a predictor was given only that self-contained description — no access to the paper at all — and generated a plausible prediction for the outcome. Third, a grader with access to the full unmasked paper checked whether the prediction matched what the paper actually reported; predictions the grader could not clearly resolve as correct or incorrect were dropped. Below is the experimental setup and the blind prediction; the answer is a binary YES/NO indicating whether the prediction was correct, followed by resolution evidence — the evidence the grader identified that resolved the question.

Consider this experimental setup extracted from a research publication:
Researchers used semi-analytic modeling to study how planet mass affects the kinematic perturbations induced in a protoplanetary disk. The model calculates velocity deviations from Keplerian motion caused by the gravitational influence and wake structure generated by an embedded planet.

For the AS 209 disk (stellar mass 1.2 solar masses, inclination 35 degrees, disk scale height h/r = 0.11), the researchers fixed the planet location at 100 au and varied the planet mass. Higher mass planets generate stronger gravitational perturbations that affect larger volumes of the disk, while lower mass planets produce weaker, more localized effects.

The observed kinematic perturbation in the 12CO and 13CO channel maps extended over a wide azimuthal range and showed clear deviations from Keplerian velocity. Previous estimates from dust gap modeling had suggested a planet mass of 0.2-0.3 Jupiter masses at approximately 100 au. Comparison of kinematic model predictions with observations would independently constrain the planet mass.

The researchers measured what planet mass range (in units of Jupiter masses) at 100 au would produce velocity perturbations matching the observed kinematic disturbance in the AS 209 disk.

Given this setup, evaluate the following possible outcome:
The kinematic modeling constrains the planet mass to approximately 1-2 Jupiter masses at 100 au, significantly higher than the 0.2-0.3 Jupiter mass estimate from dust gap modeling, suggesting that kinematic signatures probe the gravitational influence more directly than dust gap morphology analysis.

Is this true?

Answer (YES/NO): NO